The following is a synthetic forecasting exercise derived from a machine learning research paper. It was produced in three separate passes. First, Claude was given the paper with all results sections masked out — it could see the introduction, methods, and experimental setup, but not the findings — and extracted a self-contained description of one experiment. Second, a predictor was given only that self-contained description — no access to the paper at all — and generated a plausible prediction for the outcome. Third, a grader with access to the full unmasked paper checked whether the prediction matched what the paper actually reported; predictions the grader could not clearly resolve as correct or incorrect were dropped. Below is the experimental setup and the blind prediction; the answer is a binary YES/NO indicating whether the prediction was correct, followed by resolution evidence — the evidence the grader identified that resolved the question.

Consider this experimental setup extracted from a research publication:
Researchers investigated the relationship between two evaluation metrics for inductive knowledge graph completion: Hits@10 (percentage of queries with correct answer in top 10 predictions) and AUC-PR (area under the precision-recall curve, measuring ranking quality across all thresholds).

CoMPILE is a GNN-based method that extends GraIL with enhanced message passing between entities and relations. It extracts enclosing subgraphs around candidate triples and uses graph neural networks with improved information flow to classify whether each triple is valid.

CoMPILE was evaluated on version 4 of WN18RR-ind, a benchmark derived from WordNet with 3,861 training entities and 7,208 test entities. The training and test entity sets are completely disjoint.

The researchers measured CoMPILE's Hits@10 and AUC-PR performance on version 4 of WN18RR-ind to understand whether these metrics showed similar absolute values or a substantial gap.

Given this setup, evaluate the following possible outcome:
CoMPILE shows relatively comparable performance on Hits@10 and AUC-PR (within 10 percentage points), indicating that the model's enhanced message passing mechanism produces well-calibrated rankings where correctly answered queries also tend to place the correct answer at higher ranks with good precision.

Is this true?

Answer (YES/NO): NO